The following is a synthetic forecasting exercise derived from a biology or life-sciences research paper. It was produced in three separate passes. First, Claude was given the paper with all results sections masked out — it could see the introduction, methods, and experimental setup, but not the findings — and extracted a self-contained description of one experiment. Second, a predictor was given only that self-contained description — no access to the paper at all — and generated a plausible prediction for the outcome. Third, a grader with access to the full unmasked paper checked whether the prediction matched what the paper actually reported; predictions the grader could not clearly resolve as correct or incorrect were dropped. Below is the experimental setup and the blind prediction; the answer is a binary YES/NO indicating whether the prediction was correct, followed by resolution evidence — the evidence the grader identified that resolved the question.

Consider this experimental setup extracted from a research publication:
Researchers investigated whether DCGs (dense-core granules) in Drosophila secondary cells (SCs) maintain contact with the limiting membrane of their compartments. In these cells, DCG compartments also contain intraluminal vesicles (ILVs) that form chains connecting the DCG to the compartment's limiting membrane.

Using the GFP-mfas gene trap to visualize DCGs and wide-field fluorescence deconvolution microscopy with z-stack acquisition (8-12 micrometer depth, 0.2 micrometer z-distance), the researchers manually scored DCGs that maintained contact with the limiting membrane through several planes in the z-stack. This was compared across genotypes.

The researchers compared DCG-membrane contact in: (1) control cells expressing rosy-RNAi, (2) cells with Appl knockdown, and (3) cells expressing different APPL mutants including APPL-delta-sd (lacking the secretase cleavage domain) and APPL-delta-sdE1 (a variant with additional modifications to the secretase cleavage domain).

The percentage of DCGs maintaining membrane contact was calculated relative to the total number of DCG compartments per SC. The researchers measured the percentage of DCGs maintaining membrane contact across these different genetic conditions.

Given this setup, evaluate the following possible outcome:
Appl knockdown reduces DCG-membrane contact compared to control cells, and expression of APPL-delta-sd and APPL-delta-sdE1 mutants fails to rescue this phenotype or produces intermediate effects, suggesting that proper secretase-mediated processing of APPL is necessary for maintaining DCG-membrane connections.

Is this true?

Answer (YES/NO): NO